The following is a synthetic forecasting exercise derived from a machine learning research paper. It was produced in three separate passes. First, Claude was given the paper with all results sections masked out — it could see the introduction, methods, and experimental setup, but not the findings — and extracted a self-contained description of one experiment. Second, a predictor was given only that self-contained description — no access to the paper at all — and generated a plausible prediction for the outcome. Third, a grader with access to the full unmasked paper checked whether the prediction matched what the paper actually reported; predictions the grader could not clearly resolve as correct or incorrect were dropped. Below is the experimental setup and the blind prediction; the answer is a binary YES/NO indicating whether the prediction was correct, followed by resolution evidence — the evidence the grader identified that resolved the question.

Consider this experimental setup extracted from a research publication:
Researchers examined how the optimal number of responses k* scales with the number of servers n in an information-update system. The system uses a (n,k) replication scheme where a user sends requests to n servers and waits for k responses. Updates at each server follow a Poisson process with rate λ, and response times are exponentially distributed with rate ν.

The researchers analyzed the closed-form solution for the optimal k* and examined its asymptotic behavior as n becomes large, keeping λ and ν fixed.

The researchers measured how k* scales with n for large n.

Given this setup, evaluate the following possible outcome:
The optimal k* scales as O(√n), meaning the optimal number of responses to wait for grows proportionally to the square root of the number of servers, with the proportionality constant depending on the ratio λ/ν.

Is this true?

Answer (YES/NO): YES